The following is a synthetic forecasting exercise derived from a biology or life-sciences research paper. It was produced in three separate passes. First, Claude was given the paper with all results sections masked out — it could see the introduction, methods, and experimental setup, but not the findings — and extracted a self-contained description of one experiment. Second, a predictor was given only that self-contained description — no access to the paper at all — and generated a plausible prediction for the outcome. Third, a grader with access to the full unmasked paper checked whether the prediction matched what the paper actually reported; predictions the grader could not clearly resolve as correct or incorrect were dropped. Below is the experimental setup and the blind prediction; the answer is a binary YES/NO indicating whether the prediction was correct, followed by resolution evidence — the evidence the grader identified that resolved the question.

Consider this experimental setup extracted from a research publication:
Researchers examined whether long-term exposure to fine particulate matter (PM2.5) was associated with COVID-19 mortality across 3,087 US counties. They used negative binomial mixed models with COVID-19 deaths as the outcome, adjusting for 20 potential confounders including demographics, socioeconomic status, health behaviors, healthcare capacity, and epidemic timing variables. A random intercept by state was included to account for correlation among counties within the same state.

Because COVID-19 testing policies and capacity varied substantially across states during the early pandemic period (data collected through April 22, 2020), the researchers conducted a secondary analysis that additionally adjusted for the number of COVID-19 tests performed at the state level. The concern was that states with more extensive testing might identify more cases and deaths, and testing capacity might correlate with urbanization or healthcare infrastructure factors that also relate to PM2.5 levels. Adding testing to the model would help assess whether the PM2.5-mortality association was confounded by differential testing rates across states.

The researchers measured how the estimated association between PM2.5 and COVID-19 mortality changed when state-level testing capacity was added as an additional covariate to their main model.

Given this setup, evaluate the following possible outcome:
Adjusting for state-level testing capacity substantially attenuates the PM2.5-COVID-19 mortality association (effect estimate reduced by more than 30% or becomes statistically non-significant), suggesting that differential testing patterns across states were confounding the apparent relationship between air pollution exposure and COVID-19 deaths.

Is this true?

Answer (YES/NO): NO